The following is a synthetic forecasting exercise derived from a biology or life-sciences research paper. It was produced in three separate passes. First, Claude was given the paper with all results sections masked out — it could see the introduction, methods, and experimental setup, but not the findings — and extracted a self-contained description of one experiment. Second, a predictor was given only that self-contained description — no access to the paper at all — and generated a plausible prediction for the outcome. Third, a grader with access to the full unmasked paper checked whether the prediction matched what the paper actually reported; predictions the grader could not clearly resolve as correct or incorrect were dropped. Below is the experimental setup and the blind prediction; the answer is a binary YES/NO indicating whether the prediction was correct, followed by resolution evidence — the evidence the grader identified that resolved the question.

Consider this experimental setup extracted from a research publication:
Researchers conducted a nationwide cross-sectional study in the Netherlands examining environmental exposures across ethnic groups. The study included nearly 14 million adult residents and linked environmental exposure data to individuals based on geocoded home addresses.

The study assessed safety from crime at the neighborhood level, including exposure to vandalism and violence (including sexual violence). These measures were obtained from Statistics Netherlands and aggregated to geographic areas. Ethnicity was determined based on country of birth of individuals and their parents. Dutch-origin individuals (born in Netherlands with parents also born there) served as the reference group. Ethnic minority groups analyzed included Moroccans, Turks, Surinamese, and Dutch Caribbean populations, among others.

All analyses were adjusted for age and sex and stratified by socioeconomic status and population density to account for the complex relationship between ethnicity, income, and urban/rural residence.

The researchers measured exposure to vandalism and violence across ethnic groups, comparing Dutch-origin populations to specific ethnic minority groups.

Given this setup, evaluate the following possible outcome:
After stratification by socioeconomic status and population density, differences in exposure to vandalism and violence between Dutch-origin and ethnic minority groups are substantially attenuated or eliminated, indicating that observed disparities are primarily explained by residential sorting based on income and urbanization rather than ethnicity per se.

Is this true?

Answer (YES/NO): NO